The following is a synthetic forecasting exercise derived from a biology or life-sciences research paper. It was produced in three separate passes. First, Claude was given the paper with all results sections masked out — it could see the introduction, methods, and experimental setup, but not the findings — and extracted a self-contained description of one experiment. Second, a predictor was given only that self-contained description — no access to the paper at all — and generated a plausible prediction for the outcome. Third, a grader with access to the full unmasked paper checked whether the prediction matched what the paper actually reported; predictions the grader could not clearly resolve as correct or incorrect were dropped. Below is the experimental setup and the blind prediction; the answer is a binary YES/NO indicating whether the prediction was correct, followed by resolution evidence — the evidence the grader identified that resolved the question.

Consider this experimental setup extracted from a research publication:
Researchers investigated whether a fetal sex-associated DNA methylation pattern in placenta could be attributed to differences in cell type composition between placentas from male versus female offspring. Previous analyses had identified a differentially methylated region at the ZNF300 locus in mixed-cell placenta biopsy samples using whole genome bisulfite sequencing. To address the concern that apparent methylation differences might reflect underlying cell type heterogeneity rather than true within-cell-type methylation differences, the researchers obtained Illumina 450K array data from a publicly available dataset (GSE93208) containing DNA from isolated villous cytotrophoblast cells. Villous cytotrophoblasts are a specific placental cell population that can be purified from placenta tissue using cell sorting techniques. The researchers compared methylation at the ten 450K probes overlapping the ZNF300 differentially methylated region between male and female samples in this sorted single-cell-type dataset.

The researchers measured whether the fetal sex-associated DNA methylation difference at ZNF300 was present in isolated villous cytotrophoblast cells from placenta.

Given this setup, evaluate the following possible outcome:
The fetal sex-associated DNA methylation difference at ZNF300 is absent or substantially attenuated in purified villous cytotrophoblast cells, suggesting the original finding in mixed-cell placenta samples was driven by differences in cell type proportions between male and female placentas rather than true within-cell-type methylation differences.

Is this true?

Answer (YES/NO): NO